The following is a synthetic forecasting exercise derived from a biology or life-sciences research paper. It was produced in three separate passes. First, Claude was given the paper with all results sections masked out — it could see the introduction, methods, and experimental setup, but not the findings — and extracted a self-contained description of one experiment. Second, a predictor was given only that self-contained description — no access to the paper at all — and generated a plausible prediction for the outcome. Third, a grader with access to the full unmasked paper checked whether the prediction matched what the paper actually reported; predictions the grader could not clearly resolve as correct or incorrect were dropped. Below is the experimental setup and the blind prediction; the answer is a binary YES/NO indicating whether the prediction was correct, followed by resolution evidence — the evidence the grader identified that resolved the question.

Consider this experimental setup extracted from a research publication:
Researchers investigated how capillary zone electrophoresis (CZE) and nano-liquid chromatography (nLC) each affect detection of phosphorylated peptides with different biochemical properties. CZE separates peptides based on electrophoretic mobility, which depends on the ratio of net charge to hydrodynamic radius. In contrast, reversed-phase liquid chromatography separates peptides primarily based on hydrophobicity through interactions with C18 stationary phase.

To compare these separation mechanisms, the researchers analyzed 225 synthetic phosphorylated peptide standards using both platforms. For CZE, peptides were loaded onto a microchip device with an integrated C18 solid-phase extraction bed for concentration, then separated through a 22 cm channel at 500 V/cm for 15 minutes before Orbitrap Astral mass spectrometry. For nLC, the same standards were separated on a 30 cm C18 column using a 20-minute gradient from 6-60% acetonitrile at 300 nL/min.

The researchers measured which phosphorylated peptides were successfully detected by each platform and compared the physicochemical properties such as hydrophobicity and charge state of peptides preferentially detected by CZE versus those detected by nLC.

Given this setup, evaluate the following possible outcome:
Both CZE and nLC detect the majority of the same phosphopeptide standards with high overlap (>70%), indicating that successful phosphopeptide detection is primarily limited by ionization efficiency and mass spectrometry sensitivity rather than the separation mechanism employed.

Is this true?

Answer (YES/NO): NO